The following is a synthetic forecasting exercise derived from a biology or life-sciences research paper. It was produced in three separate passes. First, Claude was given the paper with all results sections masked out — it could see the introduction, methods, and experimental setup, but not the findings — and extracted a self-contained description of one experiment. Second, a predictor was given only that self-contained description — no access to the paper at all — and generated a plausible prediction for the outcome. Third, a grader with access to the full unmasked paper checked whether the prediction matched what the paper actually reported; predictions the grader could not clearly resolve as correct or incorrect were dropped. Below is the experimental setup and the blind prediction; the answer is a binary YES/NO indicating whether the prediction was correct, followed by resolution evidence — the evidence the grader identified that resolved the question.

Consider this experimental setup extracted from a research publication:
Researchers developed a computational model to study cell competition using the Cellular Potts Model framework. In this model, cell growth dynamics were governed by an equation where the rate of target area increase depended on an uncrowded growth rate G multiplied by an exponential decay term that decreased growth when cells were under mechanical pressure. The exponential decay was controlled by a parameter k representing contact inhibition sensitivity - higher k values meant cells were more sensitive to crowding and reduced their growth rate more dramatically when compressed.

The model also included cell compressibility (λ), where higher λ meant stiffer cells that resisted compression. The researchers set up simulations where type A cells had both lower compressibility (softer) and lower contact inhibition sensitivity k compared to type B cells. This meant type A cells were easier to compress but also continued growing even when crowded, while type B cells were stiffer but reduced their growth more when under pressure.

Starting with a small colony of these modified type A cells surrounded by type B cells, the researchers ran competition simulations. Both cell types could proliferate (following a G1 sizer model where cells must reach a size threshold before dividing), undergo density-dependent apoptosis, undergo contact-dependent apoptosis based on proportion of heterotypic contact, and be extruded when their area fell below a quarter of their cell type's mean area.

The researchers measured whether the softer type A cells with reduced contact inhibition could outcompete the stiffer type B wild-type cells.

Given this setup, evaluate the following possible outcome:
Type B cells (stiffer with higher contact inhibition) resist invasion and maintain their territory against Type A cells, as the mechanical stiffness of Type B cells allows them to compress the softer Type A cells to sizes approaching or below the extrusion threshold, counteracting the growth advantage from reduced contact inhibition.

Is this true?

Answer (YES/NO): NO